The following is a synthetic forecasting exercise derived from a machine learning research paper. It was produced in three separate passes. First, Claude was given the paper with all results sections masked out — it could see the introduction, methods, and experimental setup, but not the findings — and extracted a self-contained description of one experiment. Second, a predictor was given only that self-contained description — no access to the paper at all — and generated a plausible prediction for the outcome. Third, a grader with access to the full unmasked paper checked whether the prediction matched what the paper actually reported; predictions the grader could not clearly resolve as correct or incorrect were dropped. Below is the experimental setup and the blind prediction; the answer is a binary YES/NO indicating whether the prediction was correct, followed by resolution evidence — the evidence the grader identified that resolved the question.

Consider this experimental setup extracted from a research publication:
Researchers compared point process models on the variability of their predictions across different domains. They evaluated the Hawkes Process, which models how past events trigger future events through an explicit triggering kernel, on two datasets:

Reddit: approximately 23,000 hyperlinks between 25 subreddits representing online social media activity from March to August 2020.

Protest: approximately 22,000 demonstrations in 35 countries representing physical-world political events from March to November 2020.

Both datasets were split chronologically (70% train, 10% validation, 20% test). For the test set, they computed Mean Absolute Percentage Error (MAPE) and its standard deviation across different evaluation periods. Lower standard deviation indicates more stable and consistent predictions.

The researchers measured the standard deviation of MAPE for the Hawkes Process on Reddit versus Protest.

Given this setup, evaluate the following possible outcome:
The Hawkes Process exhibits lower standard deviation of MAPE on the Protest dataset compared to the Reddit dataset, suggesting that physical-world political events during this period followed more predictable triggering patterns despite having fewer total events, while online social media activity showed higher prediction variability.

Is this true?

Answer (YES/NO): NO